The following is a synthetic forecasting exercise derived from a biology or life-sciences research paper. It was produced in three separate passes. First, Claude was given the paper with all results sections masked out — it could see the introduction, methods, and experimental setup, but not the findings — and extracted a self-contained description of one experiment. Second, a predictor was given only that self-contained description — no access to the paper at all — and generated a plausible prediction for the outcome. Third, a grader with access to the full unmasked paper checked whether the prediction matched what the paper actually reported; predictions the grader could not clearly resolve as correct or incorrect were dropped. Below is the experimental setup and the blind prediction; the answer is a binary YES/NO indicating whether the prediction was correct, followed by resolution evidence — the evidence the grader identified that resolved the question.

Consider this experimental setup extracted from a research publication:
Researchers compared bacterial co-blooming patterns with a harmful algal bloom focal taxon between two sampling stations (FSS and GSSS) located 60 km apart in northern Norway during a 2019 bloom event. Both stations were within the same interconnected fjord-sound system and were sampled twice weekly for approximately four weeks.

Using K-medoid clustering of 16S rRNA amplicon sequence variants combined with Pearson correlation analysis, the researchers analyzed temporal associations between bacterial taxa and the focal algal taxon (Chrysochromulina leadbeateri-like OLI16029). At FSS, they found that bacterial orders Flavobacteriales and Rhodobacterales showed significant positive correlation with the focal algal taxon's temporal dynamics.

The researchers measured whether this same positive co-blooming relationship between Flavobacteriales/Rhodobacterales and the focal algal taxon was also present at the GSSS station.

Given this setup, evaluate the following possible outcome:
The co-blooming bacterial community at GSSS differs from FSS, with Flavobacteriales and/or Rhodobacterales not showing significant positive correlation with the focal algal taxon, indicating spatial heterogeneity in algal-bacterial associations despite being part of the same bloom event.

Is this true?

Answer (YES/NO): YES